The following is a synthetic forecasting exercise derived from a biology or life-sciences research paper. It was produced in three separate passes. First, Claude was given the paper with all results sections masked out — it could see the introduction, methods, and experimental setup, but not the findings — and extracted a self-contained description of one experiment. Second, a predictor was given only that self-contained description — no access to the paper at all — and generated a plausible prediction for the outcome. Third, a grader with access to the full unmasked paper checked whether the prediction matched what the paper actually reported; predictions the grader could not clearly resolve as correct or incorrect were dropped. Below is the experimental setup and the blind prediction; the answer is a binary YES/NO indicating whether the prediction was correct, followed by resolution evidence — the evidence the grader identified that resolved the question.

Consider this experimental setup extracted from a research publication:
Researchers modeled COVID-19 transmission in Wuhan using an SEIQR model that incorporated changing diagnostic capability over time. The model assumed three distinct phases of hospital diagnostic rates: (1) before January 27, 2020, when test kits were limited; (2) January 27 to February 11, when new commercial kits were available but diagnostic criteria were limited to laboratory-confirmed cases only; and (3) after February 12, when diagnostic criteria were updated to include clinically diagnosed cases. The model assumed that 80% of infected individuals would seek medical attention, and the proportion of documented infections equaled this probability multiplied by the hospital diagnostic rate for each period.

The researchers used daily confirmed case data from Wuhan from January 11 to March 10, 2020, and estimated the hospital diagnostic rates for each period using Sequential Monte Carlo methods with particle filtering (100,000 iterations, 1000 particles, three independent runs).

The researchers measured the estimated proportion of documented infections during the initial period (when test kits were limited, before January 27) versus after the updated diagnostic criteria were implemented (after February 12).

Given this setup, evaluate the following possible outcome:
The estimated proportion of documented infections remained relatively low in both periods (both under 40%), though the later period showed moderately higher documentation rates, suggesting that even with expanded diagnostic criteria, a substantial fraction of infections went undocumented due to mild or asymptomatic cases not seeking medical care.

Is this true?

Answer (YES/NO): NO